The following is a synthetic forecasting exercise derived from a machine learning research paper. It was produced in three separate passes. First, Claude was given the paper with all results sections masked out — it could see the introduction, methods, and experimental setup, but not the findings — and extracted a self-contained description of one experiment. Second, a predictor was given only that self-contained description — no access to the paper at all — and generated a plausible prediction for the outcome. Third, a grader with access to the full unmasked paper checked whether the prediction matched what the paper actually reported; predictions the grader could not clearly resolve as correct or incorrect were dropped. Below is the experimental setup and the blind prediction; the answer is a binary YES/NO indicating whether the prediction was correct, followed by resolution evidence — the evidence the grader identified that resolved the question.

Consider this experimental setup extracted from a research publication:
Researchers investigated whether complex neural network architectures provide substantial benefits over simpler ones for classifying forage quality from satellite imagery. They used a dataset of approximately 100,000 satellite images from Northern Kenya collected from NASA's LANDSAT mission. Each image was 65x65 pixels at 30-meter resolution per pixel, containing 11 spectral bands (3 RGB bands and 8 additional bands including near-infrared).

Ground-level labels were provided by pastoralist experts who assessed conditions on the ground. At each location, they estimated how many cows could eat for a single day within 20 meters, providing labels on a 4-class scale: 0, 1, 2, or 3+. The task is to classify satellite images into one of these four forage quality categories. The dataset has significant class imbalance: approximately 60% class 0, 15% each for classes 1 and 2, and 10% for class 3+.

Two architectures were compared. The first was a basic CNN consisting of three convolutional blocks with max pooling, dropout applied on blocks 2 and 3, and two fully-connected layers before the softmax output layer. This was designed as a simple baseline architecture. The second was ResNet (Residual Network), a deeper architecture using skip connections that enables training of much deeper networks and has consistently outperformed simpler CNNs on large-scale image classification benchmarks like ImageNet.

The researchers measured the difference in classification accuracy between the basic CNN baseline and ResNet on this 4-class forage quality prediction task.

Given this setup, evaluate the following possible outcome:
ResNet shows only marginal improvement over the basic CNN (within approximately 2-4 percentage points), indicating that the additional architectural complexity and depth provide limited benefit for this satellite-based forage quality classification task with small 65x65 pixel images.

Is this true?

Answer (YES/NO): YES